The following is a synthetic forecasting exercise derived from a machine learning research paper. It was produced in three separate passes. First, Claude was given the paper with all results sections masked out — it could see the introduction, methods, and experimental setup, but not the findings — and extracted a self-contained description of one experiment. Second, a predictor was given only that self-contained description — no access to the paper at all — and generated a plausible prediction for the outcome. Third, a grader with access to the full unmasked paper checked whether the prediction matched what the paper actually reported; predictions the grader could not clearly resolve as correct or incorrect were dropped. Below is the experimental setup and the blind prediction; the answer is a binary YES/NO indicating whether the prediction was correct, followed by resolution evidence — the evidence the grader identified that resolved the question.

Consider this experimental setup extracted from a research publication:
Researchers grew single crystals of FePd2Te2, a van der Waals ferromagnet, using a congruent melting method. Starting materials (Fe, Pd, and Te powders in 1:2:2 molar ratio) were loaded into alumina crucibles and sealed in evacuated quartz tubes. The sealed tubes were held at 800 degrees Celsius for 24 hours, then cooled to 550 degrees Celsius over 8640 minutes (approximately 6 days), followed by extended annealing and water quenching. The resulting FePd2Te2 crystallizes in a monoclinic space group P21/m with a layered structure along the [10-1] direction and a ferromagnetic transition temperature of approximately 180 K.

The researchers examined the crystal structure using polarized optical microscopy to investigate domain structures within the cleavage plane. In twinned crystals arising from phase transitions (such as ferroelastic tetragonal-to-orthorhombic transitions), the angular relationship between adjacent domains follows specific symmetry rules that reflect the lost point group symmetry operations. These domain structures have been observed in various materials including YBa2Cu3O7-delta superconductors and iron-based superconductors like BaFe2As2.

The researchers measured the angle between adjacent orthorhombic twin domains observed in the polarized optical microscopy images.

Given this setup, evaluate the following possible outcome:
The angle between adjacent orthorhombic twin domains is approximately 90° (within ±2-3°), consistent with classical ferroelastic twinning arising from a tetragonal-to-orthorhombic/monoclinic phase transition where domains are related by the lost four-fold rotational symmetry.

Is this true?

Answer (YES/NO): YES